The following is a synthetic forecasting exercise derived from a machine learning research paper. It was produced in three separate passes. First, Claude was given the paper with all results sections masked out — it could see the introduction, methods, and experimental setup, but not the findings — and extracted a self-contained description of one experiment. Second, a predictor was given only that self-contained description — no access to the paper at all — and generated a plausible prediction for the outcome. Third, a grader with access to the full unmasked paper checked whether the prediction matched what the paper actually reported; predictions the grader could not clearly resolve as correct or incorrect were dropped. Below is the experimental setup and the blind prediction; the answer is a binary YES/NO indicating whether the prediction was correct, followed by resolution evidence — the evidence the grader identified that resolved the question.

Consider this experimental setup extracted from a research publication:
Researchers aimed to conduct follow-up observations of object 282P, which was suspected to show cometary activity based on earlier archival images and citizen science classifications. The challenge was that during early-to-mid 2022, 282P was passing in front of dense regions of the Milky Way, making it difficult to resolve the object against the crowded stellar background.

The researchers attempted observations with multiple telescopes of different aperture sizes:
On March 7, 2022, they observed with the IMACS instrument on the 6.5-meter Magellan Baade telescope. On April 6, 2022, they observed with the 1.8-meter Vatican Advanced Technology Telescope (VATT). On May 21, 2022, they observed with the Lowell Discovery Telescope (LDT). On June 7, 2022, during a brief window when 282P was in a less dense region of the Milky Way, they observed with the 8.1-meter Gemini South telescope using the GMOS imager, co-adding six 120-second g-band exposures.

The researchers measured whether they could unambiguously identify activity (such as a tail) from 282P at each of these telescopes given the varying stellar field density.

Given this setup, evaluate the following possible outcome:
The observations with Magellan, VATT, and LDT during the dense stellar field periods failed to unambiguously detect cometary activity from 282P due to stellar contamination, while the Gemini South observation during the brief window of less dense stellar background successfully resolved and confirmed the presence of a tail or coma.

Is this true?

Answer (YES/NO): YES